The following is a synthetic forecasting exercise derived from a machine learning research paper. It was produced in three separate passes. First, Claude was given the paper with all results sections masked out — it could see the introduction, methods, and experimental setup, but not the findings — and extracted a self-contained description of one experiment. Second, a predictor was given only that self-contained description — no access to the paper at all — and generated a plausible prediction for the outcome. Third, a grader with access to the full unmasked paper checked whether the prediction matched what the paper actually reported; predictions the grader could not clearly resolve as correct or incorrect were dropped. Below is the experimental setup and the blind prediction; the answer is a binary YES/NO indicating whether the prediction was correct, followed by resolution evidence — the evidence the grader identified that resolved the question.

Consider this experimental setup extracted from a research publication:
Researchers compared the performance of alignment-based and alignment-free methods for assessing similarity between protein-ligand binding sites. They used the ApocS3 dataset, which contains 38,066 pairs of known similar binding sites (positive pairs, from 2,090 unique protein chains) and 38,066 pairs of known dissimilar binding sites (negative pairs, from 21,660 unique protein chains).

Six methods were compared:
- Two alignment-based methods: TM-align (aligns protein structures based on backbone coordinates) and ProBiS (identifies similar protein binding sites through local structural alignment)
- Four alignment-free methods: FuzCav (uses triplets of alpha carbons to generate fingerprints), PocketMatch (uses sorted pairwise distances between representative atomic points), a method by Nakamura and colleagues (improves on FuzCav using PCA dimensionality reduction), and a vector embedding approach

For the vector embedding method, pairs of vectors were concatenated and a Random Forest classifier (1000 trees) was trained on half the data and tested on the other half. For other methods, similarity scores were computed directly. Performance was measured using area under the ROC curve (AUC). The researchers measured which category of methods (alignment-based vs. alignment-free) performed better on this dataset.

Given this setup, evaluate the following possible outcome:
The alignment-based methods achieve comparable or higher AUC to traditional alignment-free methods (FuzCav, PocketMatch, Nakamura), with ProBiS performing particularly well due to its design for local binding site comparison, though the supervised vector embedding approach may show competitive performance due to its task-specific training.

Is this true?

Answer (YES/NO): NO